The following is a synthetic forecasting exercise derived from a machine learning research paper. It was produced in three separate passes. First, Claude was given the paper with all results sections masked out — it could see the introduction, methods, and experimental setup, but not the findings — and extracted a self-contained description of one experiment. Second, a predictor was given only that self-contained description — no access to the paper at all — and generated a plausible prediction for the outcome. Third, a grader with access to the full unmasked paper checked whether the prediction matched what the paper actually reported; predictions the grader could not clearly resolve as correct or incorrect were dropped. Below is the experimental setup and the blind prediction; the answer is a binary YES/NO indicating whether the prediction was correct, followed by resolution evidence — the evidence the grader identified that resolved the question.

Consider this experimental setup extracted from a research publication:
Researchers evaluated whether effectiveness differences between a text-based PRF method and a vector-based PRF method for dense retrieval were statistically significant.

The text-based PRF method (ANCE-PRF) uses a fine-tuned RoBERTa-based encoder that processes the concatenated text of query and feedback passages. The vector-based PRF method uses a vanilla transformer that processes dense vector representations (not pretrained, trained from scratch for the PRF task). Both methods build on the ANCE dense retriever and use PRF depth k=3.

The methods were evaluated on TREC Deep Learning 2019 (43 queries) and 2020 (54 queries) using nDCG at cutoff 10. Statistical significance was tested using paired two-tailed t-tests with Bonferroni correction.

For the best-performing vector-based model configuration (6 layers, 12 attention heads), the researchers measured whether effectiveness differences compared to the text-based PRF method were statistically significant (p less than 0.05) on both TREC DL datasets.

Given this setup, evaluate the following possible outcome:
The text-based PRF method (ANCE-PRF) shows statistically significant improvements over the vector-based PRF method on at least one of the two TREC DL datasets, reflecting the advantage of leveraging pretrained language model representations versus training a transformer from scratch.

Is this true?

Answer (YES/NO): YES